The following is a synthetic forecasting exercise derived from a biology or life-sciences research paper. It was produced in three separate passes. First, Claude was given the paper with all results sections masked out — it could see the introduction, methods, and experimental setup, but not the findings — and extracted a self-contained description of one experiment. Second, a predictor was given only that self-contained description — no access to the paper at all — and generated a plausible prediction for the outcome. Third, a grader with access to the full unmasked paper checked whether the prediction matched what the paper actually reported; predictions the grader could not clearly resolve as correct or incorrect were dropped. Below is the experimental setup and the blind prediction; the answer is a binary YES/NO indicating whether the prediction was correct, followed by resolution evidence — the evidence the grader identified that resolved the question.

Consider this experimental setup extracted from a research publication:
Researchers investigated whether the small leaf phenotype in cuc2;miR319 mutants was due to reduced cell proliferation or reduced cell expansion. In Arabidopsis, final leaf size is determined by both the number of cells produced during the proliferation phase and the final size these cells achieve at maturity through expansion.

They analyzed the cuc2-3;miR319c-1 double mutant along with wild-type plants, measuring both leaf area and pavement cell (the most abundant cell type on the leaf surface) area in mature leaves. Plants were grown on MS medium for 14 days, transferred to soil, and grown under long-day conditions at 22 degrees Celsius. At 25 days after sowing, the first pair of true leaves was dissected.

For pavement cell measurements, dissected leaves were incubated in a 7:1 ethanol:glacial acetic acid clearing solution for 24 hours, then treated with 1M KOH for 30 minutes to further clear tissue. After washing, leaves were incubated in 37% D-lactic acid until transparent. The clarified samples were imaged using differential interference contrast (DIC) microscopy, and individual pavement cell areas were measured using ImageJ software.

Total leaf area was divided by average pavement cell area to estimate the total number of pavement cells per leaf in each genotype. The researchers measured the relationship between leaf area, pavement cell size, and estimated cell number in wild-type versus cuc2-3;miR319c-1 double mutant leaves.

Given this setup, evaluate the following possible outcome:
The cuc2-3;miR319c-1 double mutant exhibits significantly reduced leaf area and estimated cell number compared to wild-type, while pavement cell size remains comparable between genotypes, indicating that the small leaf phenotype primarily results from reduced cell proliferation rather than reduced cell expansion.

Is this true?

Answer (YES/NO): YES